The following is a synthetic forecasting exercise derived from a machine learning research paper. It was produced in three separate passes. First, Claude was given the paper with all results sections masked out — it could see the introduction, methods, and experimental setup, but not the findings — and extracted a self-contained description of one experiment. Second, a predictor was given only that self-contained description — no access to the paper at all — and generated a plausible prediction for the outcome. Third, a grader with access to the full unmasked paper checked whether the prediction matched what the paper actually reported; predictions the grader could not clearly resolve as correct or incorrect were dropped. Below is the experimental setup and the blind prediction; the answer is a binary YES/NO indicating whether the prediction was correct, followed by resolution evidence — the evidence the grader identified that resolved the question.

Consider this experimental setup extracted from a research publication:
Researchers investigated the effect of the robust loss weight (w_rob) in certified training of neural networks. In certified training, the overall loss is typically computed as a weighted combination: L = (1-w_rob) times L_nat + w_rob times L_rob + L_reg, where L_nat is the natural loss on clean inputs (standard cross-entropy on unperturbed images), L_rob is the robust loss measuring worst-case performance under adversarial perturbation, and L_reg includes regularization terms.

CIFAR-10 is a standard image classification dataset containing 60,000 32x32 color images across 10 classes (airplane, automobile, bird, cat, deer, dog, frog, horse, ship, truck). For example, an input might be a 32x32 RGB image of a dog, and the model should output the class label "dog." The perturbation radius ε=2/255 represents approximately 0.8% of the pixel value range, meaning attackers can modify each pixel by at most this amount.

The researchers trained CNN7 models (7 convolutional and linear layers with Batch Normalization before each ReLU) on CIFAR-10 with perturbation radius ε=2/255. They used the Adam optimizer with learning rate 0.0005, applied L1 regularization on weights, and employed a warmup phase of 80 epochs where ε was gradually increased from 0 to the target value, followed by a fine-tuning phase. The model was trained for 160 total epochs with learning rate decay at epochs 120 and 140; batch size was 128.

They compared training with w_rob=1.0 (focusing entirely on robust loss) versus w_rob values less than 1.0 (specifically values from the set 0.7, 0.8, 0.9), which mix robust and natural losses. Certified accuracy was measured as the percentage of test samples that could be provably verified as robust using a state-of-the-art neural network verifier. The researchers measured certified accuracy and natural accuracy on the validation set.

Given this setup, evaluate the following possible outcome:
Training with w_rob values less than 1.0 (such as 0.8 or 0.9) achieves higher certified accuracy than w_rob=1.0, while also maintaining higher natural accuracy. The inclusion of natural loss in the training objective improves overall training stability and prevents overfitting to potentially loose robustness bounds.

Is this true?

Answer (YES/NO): YES